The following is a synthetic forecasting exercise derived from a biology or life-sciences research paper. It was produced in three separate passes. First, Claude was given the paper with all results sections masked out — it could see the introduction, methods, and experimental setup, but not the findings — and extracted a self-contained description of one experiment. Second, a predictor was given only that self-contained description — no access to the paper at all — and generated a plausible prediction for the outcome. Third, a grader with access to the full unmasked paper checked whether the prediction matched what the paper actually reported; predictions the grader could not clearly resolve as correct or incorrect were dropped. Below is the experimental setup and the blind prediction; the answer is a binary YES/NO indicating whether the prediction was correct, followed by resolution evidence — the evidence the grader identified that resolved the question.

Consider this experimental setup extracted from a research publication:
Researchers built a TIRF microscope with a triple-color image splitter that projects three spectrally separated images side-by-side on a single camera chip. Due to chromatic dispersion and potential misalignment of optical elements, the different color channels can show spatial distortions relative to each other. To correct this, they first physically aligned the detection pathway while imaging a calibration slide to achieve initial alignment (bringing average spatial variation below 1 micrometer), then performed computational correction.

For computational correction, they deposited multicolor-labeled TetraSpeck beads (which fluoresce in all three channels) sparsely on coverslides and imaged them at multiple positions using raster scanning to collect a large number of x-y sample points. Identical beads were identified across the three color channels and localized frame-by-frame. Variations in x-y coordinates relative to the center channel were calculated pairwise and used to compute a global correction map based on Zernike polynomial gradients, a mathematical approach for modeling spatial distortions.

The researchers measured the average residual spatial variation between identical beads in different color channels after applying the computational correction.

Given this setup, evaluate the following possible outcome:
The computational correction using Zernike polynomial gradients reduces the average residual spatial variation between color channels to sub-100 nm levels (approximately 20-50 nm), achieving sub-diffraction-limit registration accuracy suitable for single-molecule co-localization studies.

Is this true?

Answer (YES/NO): YES